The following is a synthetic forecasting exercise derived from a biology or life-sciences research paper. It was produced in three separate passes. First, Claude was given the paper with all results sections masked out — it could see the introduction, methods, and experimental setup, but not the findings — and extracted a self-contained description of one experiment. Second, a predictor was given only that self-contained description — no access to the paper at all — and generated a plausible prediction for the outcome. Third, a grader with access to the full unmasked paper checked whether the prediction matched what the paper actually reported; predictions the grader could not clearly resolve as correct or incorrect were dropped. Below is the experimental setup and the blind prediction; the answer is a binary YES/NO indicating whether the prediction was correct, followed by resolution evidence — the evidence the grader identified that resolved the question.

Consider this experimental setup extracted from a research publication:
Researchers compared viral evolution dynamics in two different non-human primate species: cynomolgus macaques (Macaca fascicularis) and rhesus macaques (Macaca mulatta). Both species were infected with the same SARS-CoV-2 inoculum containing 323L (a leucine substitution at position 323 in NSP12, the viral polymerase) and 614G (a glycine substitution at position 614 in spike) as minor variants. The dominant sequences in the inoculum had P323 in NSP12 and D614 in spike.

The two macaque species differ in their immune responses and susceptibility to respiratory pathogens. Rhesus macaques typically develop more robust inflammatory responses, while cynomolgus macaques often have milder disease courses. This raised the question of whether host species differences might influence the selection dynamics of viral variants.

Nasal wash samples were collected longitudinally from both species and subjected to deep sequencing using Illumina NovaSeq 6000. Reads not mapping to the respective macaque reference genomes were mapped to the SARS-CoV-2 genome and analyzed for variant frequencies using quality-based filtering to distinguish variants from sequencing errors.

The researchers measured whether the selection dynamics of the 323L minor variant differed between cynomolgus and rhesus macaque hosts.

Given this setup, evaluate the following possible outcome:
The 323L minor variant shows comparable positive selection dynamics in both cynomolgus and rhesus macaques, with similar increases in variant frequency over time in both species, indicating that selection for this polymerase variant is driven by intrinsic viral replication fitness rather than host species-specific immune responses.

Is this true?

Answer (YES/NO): YES